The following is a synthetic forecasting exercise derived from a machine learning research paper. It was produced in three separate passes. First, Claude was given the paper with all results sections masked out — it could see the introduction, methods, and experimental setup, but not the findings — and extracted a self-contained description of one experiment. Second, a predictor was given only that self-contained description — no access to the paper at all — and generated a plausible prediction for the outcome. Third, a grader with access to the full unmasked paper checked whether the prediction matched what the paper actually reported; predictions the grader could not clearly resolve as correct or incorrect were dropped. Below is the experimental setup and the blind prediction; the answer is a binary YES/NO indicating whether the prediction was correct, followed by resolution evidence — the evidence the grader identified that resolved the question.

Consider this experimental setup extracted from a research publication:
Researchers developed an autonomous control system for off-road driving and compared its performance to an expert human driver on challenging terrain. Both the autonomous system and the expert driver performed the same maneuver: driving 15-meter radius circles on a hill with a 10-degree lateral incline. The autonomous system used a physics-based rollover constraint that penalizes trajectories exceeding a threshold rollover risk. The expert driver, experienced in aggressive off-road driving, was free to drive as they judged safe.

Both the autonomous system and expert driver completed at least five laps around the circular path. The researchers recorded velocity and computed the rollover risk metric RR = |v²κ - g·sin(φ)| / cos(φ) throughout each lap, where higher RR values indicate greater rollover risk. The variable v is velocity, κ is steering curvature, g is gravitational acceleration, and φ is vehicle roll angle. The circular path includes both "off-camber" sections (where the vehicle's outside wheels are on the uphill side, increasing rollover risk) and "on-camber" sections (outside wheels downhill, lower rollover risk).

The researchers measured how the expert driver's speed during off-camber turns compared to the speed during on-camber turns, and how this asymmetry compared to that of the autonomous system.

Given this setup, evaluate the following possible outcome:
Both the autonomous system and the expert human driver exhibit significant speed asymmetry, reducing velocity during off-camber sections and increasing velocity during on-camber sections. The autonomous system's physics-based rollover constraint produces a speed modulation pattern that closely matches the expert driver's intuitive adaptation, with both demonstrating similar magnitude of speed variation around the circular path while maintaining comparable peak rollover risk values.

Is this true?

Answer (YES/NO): NO